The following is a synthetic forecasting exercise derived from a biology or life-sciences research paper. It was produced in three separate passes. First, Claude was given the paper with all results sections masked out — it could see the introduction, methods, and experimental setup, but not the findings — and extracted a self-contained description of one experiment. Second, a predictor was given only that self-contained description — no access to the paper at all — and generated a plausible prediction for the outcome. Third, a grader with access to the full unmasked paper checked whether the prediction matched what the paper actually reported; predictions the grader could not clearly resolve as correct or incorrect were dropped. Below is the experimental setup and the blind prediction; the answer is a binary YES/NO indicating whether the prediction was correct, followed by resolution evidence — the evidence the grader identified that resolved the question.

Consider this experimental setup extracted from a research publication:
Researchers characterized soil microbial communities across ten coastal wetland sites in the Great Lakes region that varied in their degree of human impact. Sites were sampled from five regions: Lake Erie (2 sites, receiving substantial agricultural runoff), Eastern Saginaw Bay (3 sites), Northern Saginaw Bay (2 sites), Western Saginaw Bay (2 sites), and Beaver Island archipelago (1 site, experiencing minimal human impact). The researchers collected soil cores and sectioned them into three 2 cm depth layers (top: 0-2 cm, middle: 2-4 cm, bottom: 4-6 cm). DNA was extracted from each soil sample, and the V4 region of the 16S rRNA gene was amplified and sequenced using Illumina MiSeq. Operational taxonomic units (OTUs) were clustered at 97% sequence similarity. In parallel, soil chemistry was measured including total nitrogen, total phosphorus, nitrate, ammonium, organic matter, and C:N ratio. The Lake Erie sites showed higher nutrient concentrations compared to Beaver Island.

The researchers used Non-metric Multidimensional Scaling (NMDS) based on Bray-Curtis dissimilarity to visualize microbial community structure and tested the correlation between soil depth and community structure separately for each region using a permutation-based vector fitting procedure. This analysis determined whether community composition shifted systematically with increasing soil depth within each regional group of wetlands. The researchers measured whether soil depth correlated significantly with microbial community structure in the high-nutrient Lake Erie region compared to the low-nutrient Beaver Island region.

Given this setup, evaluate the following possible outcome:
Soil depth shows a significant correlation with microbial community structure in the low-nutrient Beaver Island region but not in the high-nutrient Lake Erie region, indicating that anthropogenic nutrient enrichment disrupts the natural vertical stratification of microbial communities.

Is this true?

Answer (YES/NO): YES